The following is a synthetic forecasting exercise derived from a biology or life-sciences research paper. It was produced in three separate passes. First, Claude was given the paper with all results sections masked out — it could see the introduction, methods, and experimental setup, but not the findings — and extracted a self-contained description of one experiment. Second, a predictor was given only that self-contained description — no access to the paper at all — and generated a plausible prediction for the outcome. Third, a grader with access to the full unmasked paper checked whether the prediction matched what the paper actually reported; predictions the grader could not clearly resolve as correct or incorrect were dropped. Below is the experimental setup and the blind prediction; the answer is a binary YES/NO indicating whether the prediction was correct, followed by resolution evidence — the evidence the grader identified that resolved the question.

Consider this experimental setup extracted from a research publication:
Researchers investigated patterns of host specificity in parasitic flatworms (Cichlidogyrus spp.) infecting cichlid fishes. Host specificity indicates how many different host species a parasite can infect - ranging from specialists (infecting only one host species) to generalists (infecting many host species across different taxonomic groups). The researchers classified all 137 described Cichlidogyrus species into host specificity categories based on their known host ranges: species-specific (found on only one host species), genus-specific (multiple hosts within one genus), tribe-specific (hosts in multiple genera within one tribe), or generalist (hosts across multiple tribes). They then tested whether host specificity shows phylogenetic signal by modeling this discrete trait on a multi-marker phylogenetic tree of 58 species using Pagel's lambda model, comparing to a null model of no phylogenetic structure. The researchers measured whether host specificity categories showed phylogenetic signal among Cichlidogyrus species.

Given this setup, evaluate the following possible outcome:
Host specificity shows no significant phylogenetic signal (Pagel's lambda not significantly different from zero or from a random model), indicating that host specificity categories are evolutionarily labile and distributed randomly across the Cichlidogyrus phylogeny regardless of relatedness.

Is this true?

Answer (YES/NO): YES